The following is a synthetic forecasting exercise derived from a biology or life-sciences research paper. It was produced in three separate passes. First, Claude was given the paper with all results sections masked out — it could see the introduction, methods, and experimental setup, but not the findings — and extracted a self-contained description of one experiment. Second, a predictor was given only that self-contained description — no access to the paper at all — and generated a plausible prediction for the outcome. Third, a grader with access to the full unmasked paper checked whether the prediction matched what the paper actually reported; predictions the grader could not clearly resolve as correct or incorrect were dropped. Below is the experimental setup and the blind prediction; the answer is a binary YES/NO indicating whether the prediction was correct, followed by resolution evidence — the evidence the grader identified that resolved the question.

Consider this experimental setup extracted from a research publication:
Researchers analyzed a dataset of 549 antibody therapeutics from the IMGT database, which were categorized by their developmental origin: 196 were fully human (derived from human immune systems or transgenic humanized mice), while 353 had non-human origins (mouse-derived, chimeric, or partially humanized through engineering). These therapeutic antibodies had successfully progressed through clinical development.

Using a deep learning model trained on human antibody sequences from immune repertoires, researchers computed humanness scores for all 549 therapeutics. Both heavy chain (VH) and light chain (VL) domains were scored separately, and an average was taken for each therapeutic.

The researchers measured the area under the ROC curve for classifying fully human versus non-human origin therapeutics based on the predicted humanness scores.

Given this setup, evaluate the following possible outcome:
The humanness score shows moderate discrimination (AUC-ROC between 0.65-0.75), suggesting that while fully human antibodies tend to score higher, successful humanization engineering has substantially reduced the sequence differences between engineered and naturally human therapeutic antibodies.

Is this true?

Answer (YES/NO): NO